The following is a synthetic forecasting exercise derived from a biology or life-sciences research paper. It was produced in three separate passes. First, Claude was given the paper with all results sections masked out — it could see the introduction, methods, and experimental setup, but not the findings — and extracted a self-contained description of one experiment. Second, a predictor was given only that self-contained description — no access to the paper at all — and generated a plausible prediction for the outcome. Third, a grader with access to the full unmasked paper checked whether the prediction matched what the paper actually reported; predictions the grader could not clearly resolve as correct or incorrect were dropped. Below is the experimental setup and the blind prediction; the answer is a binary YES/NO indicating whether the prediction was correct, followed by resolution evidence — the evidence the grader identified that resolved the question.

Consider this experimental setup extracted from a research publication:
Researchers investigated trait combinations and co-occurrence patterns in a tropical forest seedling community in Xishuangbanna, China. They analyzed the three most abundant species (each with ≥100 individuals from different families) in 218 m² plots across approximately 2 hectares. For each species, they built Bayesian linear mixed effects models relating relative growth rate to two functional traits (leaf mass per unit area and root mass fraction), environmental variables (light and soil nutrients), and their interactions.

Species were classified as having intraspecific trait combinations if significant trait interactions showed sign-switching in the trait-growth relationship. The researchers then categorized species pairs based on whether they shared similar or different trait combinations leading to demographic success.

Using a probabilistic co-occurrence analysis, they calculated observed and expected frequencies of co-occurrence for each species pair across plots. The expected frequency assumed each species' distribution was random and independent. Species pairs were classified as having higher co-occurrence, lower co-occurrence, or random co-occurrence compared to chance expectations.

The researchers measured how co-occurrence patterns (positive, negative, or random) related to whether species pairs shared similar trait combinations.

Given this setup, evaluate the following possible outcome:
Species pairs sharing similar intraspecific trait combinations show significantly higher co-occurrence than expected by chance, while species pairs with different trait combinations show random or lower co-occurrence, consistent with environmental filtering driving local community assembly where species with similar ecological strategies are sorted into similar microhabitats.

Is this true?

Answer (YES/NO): NO